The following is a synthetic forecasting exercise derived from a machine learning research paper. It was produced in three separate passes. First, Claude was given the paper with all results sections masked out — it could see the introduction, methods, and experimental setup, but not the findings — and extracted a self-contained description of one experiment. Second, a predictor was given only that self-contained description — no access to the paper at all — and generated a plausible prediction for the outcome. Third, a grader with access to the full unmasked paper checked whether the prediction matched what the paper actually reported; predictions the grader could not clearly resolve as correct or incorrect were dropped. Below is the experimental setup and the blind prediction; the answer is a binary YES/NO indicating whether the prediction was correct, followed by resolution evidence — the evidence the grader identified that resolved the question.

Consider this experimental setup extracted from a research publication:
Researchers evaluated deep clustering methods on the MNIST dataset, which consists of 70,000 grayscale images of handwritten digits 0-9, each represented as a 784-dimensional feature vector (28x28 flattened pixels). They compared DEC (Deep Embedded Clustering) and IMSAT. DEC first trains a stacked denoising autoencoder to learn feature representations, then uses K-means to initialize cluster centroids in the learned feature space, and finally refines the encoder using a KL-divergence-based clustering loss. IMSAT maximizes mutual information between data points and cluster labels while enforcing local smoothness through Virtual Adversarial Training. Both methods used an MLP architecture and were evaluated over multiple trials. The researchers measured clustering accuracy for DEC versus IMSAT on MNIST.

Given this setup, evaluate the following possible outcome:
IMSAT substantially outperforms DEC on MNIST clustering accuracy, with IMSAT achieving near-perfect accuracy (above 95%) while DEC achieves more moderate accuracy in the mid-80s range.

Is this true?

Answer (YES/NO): YES